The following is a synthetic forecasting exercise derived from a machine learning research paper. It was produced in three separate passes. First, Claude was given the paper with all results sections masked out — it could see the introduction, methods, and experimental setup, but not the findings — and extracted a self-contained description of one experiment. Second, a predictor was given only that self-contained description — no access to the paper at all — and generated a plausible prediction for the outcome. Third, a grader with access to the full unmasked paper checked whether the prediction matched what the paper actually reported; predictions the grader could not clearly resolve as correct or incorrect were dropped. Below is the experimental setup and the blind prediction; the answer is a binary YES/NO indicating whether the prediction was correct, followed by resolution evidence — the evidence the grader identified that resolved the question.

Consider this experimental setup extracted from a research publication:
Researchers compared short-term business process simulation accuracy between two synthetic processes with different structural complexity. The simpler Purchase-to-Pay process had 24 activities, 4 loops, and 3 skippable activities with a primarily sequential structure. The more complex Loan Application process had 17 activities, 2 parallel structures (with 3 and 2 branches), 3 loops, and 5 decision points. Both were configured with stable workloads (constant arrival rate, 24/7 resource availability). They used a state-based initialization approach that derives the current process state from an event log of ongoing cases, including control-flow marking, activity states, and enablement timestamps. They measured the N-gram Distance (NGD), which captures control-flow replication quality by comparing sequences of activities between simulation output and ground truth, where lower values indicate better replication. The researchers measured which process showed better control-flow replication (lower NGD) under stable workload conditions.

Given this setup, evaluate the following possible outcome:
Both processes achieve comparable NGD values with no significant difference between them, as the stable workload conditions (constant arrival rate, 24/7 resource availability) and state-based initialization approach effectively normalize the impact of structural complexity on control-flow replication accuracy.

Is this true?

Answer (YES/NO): NO